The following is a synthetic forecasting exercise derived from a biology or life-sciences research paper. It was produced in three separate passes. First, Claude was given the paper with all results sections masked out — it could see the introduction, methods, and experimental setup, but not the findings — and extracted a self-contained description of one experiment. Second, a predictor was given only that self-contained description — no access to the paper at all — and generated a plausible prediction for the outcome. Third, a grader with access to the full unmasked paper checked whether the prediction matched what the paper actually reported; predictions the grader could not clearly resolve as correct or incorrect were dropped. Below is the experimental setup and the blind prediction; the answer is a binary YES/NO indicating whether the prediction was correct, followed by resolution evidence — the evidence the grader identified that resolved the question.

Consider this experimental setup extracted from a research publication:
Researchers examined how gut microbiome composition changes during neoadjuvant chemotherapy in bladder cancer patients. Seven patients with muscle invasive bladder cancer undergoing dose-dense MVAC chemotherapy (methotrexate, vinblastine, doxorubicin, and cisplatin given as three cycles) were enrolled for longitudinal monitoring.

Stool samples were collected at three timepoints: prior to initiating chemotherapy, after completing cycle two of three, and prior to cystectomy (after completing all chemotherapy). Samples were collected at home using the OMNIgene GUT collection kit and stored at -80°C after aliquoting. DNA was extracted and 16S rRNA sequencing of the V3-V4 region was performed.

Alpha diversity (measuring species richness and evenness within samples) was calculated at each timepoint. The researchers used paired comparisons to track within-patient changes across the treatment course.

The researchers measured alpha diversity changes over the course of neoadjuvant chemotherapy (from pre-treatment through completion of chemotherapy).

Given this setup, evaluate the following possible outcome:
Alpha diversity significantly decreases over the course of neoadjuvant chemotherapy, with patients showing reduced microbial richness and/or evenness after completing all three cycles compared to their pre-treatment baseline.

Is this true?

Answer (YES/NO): NO